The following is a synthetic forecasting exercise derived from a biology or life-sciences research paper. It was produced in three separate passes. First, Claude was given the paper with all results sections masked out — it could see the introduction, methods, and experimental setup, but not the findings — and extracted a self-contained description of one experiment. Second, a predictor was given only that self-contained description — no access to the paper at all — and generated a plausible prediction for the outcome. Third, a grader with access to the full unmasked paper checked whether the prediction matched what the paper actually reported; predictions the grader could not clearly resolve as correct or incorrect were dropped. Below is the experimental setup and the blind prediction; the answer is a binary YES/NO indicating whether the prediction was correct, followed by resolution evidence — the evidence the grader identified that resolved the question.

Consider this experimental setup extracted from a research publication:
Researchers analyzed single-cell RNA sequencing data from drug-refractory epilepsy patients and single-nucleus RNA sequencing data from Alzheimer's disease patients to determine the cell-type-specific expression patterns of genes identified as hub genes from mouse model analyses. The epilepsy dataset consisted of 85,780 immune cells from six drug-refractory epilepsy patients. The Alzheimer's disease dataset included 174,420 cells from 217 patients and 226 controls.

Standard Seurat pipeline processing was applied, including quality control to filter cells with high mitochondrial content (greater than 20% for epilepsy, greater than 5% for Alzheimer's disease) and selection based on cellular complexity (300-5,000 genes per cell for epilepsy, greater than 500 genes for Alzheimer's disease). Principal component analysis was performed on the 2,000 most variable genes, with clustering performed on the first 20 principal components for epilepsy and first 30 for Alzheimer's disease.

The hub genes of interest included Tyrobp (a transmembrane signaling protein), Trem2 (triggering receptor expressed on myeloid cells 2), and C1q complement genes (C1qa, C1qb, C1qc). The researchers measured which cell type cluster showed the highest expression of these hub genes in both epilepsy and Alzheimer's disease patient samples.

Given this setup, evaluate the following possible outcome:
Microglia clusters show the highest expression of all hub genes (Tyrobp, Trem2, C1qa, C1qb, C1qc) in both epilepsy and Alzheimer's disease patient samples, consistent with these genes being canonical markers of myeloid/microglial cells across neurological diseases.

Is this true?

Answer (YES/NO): YES